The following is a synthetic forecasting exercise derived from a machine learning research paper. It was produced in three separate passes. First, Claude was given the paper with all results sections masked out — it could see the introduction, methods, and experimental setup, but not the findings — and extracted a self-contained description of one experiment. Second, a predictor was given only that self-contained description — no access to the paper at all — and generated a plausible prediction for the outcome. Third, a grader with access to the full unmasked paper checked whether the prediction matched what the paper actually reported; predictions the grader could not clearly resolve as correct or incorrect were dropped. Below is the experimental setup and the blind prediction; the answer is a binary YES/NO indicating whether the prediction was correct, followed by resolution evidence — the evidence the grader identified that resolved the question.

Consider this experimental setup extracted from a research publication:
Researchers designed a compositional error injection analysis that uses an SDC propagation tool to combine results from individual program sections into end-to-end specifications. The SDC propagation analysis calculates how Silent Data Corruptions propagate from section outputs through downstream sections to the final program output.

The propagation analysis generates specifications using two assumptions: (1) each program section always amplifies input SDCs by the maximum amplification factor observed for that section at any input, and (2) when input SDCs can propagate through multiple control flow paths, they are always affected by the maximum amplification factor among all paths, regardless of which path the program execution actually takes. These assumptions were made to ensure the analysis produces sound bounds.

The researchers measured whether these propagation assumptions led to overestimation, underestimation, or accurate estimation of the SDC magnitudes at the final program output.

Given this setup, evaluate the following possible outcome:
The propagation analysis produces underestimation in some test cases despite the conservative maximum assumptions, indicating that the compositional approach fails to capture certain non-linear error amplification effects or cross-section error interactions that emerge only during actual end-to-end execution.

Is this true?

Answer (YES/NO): NO